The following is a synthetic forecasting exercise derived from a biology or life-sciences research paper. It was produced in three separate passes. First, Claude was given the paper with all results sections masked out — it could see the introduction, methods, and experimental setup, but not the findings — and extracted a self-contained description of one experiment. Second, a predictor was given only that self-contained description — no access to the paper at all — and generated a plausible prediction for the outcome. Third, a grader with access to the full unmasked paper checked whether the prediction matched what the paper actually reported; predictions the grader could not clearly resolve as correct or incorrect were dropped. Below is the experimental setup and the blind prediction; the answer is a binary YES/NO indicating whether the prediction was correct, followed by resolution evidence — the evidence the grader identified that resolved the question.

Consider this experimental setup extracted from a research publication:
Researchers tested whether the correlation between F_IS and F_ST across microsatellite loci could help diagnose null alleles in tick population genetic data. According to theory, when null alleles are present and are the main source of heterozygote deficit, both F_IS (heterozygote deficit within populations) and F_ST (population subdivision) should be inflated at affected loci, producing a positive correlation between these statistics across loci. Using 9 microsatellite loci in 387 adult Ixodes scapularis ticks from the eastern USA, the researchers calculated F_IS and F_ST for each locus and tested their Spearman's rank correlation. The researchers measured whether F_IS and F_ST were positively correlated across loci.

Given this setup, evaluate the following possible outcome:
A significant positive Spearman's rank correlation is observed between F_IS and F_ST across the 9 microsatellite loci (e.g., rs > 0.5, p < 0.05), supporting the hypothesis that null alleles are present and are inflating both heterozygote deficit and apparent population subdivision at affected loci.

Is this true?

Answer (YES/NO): NO